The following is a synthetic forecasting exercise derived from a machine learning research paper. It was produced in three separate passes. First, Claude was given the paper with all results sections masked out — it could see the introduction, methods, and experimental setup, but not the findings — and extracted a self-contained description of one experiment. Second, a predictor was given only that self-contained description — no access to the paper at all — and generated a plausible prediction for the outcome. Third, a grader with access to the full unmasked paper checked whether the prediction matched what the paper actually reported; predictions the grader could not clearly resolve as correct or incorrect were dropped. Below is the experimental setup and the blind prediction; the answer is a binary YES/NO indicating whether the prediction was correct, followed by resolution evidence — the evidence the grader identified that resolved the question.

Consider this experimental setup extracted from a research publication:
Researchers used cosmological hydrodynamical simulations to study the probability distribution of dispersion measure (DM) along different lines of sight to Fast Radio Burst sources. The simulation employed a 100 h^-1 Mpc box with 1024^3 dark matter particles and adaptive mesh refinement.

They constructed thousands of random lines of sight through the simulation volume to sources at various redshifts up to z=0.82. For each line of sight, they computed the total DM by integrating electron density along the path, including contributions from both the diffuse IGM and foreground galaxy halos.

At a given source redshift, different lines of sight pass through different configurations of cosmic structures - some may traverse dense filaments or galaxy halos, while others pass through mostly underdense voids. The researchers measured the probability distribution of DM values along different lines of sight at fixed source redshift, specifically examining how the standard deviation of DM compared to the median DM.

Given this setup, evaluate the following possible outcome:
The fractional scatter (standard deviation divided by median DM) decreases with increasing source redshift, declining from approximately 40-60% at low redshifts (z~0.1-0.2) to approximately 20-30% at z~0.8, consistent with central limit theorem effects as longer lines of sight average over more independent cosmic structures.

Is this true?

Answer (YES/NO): NO